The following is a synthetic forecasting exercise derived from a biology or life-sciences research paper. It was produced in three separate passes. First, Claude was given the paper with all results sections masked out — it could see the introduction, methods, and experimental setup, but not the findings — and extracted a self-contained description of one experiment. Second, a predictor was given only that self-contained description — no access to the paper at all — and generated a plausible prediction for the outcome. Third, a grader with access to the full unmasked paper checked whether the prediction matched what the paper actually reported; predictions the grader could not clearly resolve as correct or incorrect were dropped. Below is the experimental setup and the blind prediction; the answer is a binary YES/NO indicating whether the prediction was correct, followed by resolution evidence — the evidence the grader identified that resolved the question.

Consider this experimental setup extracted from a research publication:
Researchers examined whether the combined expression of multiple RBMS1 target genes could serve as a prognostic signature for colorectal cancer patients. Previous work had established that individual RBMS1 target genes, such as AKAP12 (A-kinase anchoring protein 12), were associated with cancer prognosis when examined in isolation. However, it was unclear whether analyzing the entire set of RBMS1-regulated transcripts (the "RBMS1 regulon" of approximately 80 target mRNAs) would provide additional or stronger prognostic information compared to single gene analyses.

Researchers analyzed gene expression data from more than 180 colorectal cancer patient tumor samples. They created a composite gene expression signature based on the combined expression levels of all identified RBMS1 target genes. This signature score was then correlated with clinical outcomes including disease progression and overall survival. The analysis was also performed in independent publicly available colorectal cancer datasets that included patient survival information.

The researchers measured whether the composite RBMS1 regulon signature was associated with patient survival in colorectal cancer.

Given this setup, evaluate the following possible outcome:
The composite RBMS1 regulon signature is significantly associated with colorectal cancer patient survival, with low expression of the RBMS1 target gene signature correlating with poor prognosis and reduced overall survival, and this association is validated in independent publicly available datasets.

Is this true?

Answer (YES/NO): YES